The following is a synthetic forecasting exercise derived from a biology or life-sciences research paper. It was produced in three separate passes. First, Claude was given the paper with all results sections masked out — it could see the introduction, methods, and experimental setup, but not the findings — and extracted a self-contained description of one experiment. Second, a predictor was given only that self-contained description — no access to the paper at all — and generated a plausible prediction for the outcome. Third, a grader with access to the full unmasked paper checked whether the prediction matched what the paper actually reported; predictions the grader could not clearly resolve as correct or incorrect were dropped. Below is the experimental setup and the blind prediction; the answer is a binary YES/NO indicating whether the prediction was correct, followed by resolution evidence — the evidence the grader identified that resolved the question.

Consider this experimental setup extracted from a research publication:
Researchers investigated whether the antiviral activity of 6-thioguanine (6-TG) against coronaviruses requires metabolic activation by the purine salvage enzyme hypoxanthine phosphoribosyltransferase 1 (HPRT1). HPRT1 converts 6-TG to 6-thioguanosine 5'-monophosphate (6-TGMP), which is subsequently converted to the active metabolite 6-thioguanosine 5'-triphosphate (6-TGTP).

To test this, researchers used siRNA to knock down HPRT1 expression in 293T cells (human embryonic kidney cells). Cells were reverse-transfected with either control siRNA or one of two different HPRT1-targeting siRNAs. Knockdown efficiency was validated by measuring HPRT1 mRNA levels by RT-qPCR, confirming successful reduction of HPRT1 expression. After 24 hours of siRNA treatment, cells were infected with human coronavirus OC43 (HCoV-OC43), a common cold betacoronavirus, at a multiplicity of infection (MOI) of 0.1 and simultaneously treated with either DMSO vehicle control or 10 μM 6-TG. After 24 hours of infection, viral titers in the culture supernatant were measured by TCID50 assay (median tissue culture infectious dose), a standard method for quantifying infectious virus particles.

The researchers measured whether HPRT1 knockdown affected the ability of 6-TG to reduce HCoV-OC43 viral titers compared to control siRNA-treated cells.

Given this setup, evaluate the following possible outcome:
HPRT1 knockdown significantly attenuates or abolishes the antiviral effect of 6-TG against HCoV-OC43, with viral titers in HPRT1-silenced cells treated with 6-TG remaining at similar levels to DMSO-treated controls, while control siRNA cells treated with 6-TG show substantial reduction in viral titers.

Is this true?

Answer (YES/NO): NO